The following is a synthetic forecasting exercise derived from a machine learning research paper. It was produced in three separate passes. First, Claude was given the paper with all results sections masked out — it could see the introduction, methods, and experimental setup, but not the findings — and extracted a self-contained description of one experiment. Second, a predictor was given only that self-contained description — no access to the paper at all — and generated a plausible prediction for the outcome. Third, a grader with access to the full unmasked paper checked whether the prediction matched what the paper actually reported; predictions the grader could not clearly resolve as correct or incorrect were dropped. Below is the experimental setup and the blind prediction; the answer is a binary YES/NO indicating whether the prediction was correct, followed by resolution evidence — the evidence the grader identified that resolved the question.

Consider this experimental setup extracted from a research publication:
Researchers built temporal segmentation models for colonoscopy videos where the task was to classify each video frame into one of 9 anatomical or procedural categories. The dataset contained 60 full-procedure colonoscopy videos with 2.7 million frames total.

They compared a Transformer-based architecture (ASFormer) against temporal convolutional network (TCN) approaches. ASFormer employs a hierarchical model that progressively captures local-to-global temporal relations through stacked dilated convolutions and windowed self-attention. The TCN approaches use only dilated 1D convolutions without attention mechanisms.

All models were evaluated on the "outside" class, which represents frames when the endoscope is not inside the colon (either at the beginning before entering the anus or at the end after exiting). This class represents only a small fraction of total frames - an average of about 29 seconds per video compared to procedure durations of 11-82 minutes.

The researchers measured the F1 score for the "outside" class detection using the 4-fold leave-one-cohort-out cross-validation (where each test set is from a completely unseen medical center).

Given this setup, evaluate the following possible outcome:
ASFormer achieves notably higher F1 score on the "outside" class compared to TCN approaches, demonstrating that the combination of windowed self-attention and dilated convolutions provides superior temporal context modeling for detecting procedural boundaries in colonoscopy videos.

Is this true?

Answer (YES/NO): NO